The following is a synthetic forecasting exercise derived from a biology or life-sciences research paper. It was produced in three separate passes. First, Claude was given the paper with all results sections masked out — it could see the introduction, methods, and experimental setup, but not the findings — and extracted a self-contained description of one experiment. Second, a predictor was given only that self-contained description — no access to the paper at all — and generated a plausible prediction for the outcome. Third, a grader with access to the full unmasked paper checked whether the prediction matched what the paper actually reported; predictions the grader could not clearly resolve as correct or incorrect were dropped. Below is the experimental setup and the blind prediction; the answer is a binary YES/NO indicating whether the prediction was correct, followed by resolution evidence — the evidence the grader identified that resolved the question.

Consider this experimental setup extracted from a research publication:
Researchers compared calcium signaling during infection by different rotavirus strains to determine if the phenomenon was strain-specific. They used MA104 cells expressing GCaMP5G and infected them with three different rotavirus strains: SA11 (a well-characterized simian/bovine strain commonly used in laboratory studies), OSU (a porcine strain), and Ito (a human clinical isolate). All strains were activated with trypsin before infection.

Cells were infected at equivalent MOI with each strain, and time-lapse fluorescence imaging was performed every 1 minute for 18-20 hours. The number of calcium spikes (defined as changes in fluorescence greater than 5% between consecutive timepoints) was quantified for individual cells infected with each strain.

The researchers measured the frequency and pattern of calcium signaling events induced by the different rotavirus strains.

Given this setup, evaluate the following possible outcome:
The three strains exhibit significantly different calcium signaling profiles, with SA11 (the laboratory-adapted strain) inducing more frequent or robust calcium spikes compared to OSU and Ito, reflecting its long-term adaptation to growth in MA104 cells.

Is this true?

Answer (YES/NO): NO